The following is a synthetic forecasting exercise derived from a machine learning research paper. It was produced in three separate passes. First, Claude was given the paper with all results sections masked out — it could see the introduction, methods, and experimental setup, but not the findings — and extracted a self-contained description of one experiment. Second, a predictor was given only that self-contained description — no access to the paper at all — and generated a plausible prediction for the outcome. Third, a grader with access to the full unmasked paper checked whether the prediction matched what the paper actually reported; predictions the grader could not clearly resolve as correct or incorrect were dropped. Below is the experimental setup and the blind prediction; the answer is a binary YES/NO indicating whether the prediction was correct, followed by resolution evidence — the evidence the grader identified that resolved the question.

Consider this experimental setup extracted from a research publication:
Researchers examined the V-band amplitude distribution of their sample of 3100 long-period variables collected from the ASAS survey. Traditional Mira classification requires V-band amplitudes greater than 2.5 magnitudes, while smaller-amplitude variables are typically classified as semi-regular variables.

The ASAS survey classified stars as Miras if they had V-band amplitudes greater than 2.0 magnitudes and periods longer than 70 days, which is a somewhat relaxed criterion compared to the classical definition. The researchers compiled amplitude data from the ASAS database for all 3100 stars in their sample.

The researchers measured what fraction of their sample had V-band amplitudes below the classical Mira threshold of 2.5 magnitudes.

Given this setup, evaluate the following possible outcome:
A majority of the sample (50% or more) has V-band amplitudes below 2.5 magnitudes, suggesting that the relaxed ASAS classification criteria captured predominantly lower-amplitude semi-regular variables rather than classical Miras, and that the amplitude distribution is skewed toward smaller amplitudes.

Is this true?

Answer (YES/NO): NO